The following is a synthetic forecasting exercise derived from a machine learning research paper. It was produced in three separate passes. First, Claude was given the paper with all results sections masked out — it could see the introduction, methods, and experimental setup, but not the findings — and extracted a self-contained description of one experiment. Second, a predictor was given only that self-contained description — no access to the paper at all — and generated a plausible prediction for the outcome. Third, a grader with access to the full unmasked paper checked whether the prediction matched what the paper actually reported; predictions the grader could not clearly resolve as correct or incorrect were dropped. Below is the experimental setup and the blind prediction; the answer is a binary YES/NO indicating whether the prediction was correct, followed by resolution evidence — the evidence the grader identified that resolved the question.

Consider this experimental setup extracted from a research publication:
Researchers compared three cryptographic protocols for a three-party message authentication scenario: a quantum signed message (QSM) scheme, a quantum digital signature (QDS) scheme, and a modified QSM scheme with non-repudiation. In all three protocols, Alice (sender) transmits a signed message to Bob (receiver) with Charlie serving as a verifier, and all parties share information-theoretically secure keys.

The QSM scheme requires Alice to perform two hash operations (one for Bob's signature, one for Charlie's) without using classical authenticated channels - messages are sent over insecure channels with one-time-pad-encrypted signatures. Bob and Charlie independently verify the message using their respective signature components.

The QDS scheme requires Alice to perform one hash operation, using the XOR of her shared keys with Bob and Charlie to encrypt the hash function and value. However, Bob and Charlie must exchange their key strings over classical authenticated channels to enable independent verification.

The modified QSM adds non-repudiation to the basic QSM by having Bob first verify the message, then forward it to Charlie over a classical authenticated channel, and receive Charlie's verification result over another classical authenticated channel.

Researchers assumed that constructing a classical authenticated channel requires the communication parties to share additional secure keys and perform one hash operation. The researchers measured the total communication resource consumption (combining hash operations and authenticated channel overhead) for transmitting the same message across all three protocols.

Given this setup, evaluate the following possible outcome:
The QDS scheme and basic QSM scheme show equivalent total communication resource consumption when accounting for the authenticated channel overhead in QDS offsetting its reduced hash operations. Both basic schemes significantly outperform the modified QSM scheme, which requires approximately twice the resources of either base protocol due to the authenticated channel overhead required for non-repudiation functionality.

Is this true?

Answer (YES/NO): NO